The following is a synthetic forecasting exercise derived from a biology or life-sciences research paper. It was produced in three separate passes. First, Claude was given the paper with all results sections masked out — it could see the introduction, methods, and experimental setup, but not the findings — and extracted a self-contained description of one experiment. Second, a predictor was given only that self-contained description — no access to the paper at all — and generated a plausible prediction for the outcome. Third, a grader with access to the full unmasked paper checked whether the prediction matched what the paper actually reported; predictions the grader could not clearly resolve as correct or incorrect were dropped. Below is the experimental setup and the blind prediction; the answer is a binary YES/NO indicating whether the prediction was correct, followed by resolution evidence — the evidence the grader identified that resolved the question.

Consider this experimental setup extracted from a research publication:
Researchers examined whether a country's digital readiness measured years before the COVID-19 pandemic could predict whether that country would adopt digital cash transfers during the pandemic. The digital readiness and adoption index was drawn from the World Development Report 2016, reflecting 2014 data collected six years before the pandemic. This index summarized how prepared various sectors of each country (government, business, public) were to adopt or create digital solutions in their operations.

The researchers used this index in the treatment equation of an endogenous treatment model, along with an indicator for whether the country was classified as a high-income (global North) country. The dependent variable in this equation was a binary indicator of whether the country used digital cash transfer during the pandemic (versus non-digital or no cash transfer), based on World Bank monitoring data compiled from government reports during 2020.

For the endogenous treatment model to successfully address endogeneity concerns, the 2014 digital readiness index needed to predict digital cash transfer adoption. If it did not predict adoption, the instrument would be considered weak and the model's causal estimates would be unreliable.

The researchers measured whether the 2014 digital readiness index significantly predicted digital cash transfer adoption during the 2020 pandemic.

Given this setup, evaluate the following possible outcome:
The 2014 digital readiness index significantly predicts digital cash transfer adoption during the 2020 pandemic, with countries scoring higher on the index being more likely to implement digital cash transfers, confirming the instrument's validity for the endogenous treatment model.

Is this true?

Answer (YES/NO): YES